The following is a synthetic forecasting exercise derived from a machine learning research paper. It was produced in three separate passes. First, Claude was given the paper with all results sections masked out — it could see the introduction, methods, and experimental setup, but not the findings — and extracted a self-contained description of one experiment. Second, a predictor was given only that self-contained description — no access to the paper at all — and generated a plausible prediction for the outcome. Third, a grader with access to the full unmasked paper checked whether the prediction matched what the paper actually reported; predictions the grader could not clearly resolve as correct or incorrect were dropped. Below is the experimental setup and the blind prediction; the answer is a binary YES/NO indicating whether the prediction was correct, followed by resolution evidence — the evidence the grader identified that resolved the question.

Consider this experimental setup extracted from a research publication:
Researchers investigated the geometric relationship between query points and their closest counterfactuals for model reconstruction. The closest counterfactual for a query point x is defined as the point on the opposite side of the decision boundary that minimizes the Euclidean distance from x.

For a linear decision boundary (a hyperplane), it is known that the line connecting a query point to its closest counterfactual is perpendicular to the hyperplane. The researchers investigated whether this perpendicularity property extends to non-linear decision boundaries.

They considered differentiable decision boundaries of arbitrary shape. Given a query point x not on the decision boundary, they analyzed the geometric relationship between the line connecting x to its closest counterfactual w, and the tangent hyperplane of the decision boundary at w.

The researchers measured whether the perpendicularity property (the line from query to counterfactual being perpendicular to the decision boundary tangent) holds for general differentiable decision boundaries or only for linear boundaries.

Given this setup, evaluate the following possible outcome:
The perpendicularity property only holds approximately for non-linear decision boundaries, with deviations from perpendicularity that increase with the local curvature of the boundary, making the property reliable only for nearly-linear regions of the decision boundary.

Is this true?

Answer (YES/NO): NO